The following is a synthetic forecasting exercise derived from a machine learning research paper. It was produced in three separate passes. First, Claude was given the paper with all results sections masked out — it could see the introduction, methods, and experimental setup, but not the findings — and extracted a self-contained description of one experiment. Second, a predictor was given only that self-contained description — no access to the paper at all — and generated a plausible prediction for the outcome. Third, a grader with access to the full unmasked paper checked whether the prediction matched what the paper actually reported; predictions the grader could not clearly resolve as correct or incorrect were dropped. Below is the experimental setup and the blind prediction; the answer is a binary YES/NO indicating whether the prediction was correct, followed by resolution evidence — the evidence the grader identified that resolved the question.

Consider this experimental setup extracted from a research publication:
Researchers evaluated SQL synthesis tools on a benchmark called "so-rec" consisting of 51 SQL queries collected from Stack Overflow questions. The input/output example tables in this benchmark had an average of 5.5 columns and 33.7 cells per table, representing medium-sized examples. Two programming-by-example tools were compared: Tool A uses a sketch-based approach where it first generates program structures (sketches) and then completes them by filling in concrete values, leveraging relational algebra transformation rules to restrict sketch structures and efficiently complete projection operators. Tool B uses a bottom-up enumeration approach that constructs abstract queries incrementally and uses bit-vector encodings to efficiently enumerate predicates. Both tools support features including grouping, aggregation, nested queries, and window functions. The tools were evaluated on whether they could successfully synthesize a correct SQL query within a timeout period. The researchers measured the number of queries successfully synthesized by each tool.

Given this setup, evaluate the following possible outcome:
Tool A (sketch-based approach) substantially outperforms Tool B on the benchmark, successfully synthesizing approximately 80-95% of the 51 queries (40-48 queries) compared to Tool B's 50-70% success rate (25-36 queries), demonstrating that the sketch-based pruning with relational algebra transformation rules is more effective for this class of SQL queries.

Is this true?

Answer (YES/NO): NO